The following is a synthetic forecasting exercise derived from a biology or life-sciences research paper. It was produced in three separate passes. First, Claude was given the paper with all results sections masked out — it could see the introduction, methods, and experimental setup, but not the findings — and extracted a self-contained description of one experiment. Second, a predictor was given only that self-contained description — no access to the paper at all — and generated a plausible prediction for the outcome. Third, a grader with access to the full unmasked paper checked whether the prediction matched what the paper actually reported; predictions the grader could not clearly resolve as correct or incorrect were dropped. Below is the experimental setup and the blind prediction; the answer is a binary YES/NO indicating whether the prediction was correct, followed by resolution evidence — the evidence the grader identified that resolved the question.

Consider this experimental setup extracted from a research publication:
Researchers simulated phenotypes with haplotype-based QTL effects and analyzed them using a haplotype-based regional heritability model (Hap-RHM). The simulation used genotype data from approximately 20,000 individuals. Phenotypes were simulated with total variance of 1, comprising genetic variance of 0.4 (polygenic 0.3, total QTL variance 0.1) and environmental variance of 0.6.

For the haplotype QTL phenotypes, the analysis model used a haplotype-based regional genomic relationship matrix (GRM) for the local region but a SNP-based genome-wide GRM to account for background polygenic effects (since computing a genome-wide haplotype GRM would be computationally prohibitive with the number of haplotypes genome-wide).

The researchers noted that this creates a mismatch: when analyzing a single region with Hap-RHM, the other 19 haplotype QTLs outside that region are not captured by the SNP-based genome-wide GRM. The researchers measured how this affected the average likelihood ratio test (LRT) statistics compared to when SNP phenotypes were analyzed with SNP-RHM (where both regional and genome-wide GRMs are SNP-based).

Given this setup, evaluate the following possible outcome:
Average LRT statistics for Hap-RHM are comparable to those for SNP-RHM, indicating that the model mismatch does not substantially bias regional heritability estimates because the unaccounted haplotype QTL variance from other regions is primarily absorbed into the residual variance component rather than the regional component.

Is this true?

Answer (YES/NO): NO